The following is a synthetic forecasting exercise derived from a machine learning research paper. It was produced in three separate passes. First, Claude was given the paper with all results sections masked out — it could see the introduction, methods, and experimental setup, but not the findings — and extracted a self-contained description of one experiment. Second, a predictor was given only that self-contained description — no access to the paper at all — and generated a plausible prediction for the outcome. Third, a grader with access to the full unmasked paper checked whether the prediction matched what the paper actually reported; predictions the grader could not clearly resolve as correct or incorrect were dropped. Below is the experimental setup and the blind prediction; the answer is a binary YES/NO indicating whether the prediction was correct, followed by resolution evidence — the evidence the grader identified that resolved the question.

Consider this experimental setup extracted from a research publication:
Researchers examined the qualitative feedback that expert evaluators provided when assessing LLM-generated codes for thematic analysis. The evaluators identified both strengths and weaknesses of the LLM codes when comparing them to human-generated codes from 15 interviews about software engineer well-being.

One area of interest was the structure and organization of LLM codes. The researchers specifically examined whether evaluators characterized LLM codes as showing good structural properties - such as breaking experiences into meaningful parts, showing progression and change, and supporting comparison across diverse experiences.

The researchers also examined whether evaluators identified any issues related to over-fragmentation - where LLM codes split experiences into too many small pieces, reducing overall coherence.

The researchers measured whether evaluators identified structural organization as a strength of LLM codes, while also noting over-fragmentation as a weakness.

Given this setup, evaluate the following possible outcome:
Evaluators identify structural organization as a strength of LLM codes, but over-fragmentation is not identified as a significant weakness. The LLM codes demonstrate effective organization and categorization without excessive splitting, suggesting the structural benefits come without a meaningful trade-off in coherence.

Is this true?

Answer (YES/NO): NO